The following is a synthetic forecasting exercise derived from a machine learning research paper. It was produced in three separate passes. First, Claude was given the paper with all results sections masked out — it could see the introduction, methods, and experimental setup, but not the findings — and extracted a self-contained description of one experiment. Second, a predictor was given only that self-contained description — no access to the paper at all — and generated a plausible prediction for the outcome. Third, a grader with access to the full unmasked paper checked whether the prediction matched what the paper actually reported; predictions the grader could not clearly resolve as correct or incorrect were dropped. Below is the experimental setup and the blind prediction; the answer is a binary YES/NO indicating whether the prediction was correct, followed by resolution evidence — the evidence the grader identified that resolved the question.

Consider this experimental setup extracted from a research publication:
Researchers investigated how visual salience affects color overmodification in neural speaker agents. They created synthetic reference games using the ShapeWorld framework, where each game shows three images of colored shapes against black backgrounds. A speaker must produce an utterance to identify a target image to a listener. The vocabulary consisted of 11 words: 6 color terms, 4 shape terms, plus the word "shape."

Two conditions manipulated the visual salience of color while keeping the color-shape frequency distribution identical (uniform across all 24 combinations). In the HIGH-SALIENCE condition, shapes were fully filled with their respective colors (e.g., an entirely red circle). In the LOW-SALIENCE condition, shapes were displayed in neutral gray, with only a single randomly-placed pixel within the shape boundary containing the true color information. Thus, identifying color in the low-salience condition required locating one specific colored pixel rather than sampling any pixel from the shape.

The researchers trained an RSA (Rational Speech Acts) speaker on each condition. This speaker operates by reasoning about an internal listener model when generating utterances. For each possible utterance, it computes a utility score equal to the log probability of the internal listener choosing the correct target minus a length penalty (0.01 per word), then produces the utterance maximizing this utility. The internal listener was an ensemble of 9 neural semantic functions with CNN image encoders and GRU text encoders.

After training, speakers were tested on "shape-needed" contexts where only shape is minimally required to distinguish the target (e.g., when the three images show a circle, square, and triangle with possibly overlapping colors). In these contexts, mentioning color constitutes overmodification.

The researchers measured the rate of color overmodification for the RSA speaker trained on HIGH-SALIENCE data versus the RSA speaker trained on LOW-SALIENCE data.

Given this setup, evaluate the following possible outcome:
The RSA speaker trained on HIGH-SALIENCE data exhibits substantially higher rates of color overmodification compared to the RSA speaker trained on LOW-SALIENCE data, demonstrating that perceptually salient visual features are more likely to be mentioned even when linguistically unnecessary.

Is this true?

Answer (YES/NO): YES